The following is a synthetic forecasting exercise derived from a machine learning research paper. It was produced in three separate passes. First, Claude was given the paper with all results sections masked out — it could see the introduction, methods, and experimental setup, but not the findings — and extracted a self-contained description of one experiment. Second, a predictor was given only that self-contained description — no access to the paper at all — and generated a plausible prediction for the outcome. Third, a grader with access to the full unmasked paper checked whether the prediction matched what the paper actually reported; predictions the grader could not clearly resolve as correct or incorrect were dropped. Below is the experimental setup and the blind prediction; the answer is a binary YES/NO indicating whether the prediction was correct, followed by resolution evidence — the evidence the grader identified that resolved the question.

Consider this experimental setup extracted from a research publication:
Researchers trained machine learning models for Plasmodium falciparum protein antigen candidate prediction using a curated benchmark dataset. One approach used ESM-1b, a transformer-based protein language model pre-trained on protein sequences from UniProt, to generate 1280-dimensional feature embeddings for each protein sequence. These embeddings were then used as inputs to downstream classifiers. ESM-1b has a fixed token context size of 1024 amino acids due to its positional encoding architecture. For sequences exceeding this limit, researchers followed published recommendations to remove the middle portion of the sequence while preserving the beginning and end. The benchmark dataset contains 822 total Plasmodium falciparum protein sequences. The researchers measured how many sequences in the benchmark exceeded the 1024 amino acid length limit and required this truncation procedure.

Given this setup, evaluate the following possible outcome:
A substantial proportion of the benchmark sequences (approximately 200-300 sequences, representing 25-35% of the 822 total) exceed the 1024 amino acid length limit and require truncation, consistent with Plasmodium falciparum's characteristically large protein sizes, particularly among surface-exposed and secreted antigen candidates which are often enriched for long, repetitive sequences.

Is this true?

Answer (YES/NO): YES